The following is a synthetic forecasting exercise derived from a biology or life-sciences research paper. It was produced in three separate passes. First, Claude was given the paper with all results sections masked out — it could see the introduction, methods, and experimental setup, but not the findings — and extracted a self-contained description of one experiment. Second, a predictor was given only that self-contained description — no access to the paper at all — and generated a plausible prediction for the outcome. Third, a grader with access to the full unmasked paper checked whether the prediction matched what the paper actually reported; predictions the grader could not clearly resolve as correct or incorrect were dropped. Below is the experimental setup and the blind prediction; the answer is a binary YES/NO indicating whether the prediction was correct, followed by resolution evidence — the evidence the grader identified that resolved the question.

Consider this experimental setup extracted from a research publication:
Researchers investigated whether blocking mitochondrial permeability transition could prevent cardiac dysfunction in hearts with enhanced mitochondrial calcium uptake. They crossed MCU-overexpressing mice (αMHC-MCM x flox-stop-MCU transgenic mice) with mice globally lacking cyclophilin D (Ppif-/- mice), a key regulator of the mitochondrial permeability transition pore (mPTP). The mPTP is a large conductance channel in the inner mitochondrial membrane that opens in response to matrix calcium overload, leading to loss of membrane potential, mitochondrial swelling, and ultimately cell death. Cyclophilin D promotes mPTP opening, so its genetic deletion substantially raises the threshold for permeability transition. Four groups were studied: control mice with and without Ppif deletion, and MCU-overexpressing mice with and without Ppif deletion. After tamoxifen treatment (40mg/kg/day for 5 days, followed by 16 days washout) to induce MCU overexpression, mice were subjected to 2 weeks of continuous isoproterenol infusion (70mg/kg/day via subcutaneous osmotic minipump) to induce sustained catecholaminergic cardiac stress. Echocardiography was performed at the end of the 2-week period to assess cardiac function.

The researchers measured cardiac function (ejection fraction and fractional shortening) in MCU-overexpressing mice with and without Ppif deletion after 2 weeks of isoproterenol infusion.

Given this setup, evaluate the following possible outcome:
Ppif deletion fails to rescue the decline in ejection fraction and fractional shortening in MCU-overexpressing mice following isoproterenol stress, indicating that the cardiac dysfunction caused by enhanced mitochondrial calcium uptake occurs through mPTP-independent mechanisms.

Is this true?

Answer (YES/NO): YES